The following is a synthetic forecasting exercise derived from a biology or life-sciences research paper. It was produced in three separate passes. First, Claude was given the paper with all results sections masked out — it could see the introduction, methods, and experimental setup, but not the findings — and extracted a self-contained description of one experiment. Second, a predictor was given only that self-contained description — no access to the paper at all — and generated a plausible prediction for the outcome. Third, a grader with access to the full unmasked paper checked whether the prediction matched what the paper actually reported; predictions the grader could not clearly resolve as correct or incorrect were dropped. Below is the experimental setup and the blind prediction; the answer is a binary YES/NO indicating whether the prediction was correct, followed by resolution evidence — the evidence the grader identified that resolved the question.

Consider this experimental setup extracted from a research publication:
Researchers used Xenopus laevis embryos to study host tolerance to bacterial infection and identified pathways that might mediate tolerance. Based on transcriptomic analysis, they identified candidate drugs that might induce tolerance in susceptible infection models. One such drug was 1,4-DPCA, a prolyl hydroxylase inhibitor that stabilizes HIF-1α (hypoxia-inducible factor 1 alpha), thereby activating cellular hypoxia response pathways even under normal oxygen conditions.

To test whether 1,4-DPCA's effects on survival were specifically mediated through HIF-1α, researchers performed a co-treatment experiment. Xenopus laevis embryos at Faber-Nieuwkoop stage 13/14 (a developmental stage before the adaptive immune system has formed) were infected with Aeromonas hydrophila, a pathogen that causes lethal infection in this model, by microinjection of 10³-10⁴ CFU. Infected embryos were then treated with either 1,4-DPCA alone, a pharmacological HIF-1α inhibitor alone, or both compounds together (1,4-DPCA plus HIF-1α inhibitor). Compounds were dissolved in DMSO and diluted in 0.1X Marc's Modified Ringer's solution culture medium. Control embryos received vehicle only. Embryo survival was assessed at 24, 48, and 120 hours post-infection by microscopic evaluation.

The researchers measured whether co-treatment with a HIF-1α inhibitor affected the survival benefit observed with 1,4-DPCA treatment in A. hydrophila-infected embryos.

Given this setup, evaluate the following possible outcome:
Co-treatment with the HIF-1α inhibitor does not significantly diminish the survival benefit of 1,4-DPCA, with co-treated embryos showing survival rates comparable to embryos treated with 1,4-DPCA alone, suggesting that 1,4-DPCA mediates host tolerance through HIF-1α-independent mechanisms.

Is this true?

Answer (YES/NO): NO